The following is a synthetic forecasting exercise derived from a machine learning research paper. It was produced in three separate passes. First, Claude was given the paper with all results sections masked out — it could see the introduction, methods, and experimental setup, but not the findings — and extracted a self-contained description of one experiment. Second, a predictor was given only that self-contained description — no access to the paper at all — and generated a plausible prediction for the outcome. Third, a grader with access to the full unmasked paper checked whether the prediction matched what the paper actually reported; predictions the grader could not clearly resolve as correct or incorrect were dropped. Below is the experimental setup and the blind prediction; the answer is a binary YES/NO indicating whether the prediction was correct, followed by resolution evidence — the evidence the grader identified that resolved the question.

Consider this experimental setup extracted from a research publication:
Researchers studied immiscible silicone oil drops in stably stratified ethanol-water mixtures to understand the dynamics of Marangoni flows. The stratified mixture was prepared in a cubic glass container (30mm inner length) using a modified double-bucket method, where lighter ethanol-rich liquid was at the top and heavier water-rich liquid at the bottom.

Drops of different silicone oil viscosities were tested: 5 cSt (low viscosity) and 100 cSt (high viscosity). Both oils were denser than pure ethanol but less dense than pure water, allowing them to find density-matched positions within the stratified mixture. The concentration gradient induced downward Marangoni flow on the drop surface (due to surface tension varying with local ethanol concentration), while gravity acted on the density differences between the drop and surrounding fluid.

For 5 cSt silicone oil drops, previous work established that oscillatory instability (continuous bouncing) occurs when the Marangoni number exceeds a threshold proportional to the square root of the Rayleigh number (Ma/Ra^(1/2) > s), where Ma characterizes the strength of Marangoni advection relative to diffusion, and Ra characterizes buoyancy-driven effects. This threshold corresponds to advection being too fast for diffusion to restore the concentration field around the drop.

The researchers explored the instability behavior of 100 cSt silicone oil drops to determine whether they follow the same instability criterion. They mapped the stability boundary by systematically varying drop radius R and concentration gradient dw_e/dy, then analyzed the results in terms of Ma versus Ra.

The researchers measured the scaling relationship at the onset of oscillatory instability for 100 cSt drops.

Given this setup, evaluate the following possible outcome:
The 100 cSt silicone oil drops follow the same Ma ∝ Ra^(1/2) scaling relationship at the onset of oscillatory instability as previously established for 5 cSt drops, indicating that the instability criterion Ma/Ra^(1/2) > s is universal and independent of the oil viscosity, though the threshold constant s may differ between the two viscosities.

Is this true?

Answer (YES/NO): NO